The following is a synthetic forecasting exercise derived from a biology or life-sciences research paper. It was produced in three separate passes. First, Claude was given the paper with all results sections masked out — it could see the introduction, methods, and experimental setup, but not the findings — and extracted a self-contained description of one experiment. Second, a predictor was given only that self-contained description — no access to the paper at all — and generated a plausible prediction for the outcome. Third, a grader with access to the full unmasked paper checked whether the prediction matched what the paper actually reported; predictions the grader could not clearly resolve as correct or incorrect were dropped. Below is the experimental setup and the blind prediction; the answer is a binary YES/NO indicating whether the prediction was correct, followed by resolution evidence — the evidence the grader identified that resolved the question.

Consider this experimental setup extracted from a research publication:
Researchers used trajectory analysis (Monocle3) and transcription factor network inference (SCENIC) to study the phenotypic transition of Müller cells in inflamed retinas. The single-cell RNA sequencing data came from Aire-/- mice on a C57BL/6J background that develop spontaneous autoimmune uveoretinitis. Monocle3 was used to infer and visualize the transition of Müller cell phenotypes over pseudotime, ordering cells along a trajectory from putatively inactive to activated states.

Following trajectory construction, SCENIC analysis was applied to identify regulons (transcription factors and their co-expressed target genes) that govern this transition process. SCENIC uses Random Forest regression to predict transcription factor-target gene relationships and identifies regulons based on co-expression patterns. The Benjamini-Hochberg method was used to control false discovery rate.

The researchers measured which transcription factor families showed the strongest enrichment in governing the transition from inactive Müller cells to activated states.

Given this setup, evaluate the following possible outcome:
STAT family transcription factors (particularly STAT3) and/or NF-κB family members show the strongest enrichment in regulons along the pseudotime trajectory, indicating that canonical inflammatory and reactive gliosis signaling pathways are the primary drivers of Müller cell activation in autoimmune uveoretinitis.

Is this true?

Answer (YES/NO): NO